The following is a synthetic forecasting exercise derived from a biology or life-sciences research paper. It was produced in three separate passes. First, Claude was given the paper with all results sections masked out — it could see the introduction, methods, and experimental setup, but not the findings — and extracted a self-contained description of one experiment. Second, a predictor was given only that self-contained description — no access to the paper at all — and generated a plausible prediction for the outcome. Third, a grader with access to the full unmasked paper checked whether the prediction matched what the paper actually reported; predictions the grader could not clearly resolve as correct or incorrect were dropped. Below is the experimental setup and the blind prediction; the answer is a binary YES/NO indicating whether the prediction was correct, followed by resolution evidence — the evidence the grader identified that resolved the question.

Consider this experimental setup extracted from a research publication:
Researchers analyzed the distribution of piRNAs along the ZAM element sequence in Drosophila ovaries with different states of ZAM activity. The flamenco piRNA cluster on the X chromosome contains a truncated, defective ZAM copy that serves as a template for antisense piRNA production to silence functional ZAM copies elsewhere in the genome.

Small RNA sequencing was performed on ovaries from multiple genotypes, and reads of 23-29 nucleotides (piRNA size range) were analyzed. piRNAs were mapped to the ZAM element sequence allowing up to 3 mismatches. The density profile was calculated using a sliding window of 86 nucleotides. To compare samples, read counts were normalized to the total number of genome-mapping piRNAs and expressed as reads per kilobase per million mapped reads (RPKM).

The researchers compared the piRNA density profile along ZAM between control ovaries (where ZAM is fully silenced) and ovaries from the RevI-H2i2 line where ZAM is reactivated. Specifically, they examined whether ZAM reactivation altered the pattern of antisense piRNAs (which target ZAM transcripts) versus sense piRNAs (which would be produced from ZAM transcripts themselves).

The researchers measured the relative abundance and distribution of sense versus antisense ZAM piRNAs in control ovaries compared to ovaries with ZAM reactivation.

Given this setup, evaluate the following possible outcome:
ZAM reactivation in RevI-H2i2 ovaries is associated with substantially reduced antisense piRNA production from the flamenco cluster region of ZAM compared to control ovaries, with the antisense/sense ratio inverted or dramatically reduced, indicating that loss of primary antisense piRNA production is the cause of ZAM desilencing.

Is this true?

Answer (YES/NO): NO